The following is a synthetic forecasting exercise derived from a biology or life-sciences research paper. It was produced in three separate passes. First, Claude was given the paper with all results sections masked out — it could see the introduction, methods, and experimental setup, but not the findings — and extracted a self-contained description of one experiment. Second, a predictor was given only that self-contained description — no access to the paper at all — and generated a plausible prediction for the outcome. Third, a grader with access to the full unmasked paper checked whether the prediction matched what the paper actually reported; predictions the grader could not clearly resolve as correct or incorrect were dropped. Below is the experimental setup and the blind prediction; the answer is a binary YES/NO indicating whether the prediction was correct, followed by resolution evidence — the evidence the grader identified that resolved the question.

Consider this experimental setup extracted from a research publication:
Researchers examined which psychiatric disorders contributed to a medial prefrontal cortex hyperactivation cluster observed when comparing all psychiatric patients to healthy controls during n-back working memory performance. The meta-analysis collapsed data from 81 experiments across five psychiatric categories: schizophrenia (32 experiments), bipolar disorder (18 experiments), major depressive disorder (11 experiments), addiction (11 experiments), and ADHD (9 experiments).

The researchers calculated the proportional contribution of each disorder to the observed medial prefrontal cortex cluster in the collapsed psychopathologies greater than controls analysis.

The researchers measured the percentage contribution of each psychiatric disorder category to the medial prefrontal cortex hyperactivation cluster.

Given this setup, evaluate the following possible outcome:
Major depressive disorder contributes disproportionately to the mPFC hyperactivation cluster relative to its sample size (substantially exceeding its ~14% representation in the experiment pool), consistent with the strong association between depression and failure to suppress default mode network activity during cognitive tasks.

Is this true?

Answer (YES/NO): NO